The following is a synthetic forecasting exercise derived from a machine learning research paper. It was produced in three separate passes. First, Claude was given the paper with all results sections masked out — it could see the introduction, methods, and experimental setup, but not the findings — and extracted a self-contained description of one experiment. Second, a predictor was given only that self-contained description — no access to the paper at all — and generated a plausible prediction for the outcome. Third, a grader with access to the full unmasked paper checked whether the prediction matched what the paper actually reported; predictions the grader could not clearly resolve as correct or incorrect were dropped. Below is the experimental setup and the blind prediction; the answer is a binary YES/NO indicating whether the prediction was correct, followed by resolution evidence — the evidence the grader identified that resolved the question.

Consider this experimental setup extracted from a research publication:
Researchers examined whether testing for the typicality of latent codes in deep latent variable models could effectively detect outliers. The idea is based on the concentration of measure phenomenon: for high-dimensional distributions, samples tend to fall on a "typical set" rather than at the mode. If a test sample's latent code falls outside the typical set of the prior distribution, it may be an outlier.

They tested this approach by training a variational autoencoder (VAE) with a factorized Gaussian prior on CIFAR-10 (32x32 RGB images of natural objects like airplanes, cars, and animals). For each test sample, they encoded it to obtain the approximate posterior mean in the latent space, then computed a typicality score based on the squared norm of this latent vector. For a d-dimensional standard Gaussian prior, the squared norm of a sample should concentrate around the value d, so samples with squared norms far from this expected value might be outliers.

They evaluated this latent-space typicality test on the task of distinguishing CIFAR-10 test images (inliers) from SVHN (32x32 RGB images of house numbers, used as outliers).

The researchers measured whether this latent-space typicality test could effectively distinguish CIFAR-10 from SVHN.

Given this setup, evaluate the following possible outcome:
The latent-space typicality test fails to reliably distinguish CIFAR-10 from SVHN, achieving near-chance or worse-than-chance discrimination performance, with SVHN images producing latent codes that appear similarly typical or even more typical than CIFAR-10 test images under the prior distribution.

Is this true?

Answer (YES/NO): YES